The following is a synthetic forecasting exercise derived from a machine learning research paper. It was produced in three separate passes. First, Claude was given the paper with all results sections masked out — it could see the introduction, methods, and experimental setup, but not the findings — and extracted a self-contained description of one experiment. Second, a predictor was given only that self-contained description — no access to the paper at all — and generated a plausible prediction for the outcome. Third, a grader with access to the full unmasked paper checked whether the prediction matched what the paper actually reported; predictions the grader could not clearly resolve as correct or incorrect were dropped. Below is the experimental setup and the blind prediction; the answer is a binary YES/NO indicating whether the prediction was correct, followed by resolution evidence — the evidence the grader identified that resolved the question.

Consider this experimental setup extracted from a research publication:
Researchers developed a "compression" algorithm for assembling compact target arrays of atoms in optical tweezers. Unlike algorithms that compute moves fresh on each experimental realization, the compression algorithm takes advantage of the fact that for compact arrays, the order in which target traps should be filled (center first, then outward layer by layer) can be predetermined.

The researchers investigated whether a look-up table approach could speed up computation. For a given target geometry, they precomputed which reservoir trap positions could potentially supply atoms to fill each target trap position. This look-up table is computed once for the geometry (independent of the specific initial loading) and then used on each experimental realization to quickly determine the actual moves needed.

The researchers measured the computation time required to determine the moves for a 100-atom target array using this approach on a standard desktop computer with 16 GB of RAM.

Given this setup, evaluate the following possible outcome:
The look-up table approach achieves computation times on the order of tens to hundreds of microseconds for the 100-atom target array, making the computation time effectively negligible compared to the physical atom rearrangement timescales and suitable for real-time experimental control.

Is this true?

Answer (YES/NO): NO